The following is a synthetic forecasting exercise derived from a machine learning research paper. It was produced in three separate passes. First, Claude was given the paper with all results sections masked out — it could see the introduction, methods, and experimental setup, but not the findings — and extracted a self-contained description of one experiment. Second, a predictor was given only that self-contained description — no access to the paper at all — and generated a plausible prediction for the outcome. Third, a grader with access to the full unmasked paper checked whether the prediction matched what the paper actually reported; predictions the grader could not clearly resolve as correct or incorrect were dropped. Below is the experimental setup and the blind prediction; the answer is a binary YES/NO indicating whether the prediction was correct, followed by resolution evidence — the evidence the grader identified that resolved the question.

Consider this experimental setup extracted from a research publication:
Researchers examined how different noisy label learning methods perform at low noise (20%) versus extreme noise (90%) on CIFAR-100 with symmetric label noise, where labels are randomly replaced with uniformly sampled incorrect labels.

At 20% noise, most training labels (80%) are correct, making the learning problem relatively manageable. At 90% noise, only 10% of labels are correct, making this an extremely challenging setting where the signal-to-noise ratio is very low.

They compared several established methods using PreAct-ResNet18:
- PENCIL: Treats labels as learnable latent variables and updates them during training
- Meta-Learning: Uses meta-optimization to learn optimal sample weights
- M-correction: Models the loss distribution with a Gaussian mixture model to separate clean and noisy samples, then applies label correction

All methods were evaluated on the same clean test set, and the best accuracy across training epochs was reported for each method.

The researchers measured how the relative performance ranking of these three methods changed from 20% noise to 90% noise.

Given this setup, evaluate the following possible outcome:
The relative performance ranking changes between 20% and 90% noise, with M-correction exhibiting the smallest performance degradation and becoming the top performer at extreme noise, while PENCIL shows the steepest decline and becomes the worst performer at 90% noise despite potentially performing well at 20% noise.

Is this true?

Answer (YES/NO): NO